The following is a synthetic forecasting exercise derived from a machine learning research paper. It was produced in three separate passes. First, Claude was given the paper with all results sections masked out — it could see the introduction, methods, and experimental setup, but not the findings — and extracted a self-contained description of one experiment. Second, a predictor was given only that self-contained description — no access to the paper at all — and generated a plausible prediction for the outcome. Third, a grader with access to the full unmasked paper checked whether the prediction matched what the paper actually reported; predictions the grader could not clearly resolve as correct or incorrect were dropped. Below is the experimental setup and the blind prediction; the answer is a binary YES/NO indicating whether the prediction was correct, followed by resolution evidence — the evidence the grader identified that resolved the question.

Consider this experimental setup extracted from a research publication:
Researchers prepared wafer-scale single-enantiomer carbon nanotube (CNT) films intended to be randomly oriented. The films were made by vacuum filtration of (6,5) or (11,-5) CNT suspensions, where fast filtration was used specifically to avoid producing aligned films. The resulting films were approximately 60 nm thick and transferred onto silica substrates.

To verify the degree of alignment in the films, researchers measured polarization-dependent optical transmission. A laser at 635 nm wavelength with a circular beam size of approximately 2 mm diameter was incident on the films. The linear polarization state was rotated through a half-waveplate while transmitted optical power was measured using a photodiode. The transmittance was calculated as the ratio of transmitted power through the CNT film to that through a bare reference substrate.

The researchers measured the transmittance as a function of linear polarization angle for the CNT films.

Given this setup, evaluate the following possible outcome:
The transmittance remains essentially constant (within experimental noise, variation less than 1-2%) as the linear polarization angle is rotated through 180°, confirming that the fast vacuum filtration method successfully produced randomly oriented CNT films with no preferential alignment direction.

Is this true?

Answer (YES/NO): YES